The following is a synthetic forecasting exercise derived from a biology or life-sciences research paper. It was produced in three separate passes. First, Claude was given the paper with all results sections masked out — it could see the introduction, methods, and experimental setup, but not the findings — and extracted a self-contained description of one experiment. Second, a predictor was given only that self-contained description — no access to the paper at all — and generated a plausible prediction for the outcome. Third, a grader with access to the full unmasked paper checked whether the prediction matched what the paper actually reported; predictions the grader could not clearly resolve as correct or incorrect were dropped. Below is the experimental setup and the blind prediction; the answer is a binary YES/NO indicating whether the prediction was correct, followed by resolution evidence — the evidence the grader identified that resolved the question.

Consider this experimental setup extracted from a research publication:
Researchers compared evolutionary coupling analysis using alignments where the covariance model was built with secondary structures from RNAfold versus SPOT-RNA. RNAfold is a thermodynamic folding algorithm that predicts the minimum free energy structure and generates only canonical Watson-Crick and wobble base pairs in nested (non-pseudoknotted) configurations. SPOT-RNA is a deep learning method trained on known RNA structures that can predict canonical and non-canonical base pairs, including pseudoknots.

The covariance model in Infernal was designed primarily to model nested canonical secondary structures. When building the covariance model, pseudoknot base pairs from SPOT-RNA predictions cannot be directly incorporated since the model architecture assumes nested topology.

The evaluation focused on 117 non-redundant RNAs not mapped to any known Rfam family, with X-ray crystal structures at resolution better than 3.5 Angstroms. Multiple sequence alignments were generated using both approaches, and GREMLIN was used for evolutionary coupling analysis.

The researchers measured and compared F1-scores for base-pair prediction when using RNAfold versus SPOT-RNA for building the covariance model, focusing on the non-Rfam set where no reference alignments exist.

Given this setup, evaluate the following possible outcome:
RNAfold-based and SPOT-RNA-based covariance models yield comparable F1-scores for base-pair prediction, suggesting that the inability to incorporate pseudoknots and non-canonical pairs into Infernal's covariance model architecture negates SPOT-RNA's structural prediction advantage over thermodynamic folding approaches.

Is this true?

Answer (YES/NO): NO